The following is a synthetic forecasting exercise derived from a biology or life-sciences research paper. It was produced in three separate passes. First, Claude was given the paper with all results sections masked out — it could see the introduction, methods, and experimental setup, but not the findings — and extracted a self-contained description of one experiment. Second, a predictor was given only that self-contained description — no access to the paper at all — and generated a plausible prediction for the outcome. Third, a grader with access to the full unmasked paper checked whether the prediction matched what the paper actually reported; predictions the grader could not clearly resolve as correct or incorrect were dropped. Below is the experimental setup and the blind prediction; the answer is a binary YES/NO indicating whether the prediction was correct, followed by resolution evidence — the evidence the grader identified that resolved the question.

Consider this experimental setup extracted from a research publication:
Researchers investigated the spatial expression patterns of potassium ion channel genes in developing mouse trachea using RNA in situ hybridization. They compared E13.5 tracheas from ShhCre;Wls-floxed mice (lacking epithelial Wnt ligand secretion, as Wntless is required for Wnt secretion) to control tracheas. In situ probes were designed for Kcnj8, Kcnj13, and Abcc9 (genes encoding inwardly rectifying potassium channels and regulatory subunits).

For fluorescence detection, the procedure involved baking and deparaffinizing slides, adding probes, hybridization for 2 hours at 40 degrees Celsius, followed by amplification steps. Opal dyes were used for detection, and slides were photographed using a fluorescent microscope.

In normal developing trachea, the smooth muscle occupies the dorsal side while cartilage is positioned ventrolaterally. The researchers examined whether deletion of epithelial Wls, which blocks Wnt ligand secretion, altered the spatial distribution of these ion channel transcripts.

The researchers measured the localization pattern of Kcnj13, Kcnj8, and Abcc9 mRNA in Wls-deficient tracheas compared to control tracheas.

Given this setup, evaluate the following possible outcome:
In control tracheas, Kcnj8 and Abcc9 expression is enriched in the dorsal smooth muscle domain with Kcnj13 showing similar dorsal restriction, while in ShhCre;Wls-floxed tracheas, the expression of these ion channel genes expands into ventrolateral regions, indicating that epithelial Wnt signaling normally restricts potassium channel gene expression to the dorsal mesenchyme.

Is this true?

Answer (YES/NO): NO